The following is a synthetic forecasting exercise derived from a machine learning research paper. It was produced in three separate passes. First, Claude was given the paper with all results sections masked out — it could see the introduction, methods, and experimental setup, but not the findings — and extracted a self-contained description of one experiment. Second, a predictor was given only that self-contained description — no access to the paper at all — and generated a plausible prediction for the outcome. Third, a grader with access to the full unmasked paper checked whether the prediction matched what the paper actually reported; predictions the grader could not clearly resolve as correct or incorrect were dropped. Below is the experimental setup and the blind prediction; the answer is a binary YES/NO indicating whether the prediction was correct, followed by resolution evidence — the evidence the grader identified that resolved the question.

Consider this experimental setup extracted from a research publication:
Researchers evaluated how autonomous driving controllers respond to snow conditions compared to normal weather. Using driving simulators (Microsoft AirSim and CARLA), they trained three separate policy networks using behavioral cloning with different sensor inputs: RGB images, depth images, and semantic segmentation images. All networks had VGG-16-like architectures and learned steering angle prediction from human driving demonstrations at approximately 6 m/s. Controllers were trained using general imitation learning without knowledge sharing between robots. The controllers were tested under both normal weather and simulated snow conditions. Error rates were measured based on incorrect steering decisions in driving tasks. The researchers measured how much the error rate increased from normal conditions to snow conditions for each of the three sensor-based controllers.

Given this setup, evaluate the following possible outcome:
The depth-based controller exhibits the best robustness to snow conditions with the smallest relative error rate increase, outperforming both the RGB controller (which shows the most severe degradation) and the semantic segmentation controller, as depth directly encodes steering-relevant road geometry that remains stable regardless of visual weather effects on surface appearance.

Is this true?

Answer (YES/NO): NO